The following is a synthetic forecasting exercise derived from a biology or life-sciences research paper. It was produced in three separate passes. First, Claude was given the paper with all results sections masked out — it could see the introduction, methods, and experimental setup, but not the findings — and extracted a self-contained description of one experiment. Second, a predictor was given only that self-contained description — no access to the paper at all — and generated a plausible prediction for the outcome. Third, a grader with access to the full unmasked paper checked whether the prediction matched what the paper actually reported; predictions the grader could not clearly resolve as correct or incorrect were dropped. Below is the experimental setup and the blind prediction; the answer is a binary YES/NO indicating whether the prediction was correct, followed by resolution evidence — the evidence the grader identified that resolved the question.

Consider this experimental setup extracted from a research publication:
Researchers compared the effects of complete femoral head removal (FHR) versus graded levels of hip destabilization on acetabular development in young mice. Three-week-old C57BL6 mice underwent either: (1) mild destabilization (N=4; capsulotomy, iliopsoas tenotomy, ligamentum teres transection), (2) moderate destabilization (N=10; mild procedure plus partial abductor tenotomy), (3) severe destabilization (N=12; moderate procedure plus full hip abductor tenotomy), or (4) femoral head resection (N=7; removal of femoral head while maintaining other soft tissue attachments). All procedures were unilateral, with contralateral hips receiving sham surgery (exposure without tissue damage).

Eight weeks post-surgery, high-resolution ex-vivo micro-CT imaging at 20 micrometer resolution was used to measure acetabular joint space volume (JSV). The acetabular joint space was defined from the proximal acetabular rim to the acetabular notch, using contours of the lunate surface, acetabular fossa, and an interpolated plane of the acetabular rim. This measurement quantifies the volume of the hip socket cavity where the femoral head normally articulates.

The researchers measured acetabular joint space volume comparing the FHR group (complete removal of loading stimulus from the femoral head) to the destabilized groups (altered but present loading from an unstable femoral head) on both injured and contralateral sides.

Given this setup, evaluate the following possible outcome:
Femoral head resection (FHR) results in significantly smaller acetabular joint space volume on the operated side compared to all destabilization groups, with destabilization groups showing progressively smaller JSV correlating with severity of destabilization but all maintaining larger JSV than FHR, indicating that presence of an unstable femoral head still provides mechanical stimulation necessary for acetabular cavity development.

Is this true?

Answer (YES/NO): NO